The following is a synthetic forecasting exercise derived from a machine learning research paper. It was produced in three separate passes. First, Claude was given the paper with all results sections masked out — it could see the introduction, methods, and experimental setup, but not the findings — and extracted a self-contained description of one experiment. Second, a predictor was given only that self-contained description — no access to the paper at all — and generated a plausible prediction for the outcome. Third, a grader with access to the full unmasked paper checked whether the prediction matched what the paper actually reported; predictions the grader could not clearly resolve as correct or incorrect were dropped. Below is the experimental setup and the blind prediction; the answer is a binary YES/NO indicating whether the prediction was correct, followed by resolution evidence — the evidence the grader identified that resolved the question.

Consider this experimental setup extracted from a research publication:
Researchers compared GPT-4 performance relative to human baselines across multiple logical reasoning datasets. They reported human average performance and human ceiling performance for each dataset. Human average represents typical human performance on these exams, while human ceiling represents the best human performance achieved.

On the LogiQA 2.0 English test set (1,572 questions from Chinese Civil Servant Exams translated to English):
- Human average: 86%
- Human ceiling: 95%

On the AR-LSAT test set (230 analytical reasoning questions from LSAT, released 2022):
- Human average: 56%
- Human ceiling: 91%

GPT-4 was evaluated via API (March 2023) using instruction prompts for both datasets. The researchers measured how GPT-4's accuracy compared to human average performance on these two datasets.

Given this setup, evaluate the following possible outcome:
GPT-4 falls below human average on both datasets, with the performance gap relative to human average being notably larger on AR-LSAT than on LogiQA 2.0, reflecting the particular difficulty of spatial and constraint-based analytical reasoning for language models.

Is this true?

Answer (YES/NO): YES